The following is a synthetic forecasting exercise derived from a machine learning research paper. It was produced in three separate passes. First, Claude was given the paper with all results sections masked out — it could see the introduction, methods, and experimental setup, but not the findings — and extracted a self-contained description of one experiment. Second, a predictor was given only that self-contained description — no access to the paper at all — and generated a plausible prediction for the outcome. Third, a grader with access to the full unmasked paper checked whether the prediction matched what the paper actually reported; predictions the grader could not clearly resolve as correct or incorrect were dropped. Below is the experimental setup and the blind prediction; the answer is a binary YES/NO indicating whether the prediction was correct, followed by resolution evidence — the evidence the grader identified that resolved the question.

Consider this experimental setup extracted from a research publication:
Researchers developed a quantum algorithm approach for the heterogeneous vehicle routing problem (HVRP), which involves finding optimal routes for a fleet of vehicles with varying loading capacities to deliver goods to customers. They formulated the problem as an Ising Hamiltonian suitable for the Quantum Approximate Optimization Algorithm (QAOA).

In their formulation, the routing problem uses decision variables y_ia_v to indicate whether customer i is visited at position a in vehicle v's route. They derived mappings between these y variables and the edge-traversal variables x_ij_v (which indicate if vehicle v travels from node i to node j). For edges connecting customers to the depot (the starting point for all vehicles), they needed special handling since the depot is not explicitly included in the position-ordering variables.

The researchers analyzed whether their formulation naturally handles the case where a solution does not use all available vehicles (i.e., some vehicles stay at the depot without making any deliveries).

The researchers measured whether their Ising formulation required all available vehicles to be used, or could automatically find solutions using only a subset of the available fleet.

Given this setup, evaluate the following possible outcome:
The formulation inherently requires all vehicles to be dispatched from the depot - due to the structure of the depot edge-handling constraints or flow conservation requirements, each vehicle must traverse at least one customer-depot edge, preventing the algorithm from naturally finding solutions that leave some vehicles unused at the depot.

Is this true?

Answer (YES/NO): NO